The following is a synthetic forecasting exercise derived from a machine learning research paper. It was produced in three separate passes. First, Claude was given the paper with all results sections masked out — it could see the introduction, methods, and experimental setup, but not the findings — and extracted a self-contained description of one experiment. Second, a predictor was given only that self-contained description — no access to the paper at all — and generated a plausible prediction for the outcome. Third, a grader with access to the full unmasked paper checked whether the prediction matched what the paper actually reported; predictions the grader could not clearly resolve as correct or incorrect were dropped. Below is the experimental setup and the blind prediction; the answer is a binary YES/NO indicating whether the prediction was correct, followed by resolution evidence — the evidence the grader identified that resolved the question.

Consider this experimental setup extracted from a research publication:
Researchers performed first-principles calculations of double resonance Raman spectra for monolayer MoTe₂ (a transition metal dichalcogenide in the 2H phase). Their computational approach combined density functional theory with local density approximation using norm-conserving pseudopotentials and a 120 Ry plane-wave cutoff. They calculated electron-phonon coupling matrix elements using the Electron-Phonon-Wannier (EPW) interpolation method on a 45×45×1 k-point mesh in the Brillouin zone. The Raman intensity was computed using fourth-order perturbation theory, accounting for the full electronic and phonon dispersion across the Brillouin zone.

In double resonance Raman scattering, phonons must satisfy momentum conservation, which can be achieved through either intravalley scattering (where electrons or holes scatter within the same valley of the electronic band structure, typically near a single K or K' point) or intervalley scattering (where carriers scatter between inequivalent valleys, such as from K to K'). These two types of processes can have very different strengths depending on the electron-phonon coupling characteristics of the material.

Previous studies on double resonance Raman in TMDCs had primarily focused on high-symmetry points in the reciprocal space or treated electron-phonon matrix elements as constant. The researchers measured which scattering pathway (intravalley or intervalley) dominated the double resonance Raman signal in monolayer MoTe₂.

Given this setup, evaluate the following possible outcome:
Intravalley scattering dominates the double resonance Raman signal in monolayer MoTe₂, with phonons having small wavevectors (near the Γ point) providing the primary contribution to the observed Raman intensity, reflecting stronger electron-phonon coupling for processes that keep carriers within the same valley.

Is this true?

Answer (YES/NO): NO